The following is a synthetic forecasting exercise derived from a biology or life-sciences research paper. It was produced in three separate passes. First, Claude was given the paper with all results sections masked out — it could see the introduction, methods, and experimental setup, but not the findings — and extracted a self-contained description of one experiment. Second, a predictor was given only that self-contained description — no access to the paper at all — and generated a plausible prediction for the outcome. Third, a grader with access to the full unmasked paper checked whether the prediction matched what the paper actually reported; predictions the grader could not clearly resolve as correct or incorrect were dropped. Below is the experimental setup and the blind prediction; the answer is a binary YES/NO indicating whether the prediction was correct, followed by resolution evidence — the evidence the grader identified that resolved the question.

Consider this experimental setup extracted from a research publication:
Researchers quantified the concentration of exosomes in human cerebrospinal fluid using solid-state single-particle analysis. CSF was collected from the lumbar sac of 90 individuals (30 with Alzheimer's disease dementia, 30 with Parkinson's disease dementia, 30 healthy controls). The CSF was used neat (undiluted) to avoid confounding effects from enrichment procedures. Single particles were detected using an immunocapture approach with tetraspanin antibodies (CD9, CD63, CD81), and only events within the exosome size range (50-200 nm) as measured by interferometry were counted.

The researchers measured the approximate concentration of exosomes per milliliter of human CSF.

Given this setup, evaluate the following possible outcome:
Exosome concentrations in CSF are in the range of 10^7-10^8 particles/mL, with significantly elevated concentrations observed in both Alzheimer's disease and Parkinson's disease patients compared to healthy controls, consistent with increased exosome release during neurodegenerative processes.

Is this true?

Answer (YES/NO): NO